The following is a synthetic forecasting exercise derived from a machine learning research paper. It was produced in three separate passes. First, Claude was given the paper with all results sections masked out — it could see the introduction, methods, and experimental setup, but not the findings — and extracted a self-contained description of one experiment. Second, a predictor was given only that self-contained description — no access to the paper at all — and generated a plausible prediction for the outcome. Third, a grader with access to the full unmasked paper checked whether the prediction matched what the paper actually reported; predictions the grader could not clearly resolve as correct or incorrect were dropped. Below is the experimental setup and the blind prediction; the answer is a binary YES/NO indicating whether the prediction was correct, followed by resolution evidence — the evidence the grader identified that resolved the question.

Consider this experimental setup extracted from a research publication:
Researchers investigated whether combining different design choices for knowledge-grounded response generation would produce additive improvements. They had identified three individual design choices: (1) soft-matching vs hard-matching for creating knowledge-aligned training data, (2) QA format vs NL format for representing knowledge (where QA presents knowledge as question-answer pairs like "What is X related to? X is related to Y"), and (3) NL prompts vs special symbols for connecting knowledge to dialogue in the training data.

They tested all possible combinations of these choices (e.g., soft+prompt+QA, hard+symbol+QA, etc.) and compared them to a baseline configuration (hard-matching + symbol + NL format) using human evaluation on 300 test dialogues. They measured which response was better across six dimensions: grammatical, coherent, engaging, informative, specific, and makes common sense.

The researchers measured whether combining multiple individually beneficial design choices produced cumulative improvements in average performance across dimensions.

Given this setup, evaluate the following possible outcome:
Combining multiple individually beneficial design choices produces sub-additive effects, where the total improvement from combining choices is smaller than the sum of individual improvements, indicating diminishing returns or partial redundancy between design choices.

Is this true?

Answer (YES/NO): YES